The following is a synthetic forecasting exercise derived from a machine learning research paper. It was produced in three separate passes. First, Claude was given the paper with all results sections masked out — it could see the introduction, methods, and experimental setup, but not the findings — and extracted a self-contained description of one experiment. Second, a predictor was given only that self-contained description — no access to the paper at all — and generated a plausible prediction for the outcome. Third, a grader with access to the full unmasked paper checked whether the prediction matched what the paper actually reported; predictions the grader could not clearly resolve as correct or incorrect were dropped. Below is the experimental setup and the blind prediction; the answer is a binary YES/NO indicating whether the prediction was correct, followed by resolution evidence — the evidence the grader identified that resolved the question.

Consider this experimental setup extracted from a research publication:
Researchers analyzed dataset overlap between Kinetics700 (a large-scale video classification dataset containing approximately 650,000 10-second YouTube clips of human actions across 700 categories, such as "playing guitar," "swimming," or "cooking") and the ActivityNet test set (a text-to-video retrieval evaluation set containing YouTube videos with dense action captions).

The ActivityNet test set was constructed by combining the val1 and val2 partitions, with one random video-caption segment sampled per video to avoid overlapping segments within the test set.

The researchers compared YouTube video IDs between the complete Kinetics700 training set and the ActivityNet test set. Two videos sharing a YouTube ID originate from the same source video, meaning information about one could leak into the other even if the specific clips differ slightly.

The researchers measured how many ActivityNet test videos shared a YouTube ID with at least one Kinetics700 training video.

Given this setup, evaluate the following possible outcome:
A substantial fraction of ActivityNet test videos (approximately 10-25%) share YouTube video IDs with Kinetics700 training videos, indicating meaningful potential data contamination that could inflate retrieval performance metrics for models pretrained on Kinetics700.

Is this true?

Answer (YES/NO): NO